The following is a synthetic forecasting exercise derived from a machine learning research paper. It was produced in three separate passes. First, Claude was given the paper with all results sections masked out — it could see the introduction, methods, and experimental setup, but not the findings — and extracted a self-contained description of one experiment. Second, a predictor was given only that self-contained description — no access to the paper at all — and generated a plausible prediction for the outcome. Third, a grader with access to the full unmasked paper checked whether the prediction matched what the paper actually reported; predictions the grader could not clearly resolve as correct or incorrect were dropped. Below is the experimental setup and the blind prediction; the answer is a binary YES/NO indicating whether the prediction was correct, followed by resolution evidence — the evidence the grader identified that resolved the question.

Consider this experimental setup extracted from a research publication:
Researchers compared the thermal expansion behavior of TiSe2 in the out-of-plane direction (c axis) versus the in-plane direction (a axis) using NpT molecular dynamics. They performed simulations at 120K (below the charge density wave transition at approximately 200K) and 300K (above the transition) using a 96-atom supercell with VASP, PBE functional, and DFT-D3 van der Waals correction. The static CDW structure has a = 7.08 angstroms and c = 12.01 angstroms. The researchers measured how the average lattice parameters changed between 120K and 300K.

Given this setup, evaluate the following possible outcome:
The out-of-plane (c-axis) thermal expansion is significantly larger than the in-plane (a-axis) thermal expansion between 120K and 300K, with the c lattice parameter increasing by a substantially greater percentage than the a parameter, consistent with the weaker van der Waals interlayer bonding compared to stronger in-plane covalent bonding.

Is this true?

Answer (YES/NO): NO